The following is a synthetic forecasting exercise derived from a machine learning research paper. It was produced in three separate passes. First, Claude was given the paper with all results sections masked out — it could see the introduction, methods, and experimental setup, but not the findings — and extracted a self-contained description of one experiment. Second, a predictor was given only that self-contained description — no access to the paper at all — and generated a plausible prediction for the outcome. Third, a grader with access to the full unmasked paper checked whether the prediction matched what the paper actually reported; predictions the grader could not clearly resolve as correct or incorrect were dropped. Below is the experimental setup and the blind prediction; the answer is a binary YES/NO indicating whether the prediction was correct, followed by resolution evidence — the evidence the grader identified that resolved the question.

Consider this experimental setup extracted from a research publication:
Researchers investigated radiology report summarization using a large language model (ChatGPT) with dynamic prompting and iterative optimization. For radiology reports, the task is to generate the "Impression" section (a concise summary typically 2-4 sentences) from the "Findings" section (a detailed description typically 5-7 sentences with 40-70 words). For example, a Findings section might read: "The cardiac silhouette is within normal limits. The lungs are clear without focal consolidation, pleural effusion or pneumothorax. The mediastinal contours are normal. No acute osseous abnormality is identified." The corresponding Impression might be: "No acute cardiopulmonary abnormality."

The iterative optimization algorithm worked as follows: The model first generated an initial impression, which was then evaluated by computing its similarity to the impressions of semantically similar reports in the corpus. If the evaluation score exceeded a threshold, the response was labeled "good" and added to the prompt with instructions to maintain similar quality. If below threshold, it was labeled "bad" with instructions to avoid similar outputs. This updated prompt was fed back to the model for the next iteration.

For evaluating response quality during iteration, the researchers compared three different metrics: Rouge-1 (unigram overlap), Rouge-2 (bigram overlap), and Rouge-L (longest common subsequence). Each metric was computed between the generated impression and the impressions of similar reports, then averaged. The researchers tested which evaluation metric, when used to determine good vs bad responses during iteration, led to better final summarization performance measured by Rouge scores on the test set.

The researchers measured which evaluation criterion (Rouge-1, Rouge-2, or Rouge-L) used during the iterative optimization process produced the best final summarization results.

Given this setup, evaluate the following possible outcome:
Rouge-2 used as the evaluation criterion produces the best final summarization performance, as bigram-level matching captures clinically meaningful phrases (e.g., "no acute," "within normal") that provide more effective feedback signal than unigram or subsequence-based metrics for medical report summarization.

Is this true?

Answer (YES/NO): NO